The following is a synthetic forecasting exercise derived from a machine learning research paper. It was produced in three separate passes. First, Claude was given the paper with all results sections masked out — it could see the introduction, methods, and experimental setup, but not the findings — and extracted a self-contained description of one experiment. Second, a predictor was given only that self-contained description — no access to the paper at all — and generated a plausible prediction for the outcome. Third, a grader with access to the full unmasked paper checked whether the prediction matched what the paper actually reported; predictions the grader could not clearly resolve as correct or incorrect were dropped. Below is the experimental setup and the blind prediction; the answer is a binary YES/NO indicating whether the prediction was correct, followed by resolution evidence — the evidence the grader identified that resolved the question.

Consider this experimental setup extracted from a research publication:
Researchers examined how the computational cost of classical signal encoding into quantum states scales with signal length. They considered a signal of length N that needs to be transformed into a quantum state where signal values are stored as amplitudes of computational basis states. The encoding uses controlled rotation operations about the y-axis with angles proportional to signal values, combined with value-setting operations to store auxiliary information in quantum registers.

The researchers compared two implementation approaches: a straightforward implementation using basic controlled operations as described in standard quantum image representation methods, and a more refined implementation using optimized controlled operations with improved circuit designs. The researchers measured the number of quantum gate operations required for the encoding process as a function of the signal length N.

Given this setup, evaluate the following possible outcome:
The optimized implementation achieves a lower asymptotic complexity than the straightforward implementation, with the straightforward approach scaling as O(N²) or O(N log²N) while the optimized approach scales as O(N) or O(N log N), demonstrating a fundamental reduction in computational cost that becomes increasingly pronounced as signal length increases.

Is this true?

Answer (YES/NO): NO